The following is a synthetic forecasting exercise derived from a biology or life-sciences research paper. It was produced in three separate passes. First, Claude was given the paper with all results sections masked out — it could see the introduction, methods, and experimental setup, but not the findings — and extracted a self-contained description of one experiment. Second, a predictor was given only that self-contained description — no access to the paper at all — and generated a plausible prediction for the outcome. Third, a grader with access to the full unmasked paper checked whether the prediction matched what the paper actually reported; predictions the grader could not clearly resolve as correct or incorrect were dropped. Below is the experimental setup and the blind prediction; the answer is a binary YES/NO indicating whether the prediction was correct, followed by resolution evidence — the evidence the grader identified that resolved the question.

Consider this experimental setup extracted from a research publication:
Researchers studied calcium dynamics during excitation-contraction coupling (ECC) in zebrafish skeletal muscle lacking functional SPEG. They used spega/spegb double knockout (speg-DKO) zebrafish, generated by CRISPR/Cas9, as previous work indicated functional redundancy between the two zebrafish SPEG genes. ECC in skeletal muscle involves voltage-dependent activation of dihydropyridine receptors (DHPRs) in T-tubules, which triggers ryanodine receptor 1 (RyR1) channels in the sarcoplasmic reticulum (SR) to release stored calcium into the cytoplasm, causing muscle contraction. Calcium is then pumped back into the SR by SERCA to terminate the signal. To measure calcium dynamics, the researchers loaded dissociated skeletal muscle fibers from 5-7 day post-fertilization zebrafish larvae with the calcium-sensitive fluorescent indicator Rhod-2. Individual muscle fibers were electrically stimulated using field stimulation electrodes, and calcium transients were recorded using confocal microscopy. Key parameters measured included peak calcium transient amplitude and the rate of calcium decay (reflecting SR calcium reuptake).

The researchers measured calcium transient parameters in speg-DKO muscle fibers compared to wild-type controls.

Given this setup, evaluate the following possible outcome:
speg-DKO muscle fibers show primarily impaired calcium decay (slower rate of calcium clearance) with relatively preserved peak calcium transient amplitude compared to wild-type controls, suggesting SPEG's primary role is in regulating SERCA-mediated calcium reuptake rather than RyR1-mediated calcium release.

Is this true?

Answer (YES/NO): NO